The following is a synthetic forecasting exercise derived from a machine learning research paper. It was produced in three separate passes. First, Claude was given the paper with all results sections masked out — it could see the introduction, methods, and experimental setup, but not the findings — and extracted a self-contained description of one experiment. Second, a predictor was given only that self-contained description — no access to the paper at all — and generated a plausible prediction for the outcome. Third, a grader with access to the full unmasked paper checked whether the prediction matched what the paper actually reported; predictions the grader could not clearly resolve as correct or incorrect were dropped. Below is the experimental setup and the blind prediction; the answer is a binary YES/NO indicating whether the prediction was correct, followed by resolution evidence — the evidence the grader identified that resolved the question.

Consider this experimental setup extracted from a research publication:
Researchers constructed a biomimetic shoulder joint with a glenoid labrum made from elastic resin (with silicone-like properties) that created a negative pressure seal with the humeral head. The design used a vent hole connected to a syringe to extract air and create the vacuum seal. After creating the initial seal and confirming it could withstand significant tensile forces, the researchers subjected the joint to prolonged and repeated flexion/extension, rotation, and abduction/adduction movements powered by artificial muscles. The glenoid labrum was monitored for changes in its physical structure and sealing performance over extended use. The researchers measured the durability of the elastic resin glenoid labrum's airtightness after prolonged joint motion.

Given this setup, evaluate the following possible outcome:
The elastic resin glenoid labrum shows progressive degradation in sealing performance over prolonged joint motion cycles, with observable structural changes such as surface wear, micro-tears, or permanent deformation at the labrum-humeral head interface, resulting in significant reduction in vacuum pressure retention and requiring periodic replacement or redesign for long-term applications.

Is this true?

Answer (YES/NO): YES